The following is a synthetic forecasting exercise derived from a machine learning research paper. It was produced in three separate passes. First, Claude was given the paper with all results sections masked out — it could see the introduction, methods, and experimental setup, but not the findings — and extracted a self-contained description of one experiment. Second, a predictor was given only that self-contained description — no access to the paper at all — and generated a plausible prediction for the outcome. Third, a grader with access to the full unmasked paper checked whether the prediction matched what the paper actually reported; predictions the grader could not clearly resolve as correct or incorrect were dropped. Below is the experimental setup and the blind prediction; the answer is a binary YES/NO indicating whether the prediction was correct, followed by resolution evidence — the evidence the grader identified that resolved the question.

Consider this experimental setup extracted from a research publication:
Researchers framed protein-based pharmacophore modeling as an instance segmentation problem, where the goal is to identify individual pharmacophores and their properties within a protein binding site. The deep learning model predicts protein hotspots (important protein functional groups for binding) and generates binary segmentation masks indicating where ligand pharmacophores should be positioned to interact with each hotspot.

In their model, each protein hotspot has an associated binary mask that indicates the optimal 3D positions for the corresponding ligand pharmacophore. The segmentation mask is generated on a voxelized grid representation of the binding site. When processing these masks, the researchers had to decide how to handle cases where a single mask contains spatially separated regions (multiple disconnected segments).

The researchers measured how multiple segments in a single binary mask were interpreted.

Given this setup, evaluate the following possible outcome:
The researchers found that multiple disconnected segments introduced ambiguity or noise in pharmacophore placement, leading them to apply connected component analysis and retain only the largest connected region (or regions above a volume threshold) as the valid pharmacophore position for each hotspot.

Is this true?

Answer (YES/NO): NO